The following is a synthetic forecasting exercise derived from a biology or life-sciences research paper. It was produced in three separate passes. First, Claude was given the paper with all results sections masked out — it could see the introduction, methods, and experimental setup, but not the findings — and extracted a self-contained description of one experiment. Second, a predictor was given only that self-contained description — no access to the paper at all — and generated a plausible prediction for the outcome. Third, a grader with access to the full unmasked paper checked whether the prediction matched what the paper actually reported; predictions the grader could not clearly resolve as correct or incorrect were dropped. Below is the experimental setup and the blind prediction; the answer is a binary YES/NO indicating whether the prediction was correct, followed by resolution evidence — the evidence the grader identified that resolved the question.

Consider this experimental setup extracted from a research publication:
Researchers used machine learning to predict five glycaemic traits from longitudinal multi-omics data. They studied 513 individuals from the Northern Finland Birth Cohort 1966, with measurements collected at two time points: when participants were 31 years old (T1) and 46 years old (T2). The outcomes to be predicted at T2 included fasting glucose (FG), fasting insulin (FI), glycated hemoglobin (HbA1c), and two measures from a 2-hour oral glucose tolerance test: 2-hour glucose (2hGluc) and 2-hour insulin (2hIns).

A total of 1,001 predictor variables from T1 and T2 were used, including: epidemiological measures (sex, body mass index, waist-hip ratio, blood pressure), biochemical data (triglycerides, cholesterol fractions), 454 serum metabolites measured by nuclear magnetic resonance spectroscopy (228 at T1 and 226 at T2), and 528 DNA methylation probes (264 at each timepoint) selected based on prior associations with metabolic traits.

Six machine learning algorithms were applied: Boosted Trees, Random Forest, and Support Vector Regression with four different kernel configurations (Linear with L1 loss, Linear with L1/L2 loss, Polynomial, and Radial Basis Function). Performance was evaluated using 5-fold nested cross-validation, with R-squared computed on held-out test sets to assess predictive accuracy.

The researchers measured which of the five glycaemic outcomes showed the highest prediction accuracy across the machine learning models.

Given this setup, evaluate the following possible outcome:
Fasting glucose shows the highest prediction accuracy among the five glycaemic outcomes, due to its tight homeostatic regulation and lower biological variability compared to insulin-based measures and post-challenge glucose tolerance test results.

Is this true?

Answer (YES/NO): NO